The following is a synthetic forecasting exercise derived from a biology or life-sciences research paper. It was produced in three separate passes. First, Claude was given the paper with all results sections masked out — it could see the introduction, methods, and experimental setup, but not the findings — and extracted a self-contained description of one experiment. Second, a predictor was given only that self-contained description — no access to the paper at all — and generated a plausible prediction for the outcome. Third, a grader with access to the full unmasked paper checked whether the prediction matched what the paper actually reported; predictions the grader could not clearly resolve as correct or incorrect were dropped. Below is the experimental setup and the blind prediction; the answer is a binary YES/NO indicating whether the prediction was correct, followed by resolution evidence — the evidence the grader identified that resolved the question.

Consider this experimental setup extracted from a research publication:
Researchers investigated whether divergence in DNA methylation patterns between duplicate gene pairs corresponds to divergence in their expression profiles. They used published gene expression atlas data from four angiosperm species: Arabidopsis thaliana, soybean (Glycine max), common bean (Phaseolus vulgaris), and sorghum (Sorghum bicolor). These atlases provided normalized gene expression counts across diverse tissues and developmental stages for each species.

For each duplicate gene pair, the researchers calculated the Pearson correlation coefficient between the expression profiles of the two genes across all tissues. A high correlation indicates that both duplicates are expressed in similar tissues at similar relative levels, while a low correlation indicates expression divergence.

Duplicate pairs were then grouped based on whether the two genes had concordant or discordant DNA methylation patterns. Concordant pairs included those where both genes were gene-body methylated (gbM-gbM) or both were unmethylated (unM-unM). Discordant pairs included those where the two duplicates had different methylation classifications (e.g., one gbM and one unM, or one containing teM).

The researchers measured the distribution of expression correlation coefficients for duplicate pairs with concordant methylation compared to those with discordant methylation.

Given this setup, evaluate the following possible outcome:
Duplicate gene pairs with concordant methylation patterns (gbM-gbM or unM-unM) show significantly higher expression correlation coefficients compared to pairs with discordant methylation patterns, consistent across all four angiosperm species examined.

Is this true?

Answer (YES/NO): NO